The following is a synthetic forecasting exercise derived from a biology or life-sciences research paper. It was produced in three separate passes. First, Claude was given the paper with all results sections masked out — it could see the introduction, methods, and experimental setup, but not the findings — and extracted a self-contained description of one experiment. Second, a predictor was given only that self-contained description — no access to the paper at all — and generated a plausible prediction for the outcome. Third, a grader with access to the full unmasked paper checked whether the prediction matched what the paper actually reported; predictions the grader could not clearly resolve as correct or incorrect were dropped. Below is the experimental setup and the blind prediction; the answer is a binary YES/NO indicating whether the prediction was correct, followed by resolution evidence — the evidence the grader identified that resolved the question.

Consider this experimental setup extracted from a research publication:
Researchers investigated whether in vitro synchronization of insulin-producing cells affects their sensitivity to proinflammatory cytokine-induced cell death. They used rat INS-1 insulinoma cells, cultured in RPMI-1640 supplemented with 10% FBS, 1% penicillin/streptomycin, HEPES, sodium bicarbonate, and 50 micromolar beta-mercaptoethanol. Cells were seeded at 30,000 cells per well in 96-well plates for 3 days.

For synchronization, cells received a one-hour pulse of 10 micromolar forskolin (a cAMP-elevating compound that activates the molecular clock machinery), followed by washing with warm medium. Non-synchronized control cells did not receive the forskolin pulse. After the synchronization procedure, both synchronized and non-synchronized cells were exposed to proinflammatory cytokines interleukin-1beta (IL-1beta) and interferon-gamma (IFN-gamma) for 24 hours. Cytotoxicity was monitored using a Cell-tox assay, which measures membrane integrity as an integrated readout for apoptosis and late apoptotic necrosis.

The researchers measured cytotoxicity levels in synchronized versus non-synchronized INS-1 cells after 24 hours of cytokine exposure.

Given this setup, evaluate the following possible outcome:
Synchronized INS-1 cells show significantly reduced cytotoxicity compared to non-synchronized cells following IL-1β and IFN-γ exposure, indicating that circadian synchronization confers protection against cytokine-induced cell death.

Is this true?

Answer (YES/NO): NO